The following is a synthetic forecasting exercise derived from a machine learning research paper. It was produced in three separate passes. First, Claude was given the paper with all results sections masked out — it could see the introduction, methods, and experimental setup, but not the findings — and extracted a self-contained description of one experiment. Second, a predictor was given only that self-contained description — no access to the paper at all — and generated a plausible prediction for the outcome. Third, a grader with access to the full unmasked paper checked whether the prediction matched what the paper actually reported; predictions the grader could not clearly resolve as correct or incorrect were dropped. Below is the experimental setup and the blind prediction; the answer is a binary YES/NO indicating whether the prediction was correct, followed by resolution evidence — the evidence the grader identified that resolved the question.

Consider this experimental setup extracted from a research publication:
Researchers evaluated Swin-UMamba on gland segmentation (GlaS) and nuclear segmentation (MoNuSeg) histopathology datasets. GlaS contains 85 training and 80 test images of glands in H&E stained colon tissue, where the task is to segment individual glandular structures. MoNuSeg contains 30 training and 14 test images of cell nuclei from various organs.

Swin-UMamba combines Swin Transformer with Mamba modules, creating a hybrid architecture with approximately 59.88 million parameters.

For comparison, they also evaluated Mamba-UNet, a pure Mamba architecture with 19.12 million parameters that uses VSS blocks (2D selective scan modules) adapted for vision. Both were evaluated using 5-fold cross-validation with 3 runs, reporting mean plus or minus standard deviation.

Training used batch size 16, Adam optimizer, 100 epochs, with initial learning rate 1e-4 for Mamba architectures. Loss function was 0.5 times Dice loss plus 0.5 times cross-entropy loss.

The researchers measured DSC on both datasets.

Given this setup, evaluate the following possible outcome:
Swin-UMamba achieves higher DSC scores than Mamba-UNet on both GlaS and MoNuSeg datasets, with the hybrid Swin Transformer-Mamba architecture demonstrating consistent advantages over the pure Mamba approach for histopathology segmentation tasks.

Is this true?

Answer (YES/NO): YES